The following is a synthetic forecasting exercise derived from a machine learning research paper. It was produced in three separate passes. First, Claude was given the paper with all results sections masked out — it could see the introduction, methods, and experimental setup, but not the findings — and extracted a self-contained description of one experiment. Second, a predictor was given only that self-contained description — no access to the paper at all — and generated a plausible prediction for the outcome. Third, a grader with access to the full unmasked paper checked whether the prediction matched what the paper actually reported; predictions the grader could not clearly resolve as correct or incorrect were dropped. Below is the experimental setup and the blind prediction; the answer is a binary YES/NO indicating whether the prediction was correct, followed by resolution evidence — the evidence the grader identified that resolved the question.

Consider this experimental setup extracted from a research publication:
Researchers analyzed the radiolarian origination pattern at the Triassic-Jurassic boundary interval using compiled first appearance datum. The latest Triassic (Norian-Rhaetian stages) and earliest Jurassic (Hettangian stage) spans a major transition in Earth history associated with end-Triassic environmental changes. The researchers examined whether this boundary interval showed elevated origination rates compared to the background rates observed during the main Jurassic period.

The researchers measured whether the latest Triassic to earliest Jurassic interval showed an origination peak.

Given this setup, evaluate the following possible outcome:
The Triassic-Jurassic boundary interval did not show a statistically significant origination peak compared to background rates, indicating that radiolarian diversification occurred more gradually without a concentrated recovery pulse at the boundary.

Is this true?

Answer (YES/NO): NO